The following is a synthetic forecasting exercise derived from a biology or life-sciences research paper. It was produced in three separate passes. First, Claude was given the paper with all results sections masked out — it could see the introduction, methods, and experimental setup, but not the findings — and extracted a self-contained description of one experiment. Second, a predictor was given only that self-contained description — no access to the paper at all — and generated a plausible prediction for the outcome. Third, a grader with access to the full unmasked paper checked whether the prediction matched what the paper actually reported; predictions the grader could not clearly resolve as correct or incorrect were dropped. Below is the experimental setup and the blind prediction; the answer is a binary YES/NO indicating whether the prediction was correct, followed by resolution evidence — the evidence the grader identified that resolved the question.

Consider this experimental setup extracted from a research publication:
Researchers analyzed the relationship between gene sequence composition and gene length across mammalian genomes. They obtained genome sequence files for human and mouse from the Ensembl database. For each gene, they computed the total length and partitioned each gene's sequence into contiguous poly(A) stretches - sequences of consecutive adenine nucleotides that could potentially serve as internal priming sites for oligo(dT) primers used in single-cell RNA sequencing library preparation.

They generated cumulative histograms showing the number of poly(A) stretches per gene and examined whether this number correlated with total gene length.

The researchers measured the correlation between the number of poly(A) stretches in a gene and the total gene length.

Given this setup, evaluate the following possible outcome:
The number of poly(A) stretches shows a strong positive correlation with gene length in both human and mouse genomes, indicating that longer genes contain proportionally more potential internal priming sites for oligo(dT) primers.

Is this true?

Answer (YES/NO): YES